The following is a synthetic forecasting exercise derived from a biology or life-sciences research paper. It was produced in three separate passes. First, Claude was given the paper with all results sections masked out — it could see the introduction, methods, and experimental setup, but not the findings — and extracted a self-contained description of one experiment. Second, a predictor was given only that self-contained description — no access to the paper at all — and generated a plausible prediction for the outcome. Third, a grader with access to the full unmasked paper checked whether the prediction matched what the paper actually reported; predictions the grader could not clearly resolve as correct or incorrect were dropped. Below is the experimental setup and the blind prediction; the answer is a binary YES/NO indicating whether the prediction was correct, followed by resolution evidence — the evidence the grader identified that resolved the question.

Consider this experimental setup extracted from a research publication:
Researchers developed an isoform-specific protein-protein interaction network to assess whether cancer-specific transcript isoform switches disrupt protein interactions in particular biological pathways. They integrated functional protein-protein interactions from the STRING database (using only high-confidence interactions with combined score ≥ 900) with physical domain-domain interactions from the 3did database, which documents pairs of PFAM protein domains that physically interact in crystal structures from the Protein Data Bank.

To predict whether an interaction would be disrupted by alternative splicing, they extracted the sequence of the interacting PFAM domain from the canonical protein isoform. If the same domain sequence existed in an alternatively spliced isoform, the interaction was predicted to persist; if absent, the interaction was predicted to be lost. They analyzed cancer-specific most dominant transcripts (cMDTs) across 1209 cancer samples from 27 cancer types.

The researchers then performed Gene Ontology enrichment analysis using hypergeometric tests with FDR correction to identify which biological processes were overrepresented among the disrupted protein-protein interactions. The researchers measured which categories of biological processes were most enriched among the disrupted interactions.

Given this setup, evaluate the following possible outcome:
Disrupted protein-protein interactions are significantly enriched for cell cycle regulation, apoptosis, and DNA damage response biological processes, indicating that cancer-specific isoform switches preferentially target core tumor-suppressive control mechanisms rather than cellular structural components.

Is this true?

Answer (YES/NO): NO